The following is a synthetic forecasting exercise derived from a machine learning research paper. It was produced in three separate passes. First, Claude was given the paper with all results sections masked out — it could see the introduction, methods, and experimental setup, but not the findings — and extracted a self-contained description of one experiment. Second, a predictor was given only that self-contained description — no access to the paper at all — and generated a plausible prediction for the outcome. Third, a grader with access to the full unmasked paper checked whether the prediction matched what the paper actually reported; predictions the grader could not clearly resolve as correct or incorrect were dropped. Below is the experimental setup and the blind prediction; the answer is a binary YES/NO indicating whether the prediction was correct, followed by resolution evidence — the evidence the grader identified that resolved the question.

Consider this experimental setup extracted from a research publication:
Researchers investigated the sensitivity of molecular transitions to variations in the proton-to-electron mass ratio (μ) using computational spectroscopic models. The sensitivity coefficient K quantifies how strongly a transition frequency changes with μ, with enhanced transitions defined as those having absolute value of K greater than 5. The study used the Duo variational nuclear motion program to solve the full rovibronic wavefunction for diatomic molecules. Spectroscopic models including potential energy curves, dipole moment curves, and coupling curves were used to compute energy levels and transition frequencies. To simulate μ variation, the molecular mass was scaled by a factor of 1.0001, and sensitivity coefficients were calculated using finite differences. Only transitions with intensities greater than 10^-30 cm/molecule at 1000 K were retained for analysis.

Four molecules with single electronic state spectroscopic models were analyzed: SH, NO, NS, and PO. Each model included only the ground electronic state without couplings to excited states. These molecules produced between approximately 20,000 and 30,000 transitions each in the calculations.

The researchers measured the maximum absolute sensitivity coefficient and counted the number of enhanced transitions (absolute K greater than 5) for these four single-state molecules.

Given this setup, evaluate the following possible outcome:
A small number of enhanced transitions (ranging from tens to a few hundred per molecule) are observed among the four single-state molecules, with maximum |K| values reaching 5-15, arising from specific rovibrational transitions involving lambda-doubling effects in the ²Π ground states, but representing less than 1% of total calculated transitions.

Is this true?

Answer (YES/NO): NO